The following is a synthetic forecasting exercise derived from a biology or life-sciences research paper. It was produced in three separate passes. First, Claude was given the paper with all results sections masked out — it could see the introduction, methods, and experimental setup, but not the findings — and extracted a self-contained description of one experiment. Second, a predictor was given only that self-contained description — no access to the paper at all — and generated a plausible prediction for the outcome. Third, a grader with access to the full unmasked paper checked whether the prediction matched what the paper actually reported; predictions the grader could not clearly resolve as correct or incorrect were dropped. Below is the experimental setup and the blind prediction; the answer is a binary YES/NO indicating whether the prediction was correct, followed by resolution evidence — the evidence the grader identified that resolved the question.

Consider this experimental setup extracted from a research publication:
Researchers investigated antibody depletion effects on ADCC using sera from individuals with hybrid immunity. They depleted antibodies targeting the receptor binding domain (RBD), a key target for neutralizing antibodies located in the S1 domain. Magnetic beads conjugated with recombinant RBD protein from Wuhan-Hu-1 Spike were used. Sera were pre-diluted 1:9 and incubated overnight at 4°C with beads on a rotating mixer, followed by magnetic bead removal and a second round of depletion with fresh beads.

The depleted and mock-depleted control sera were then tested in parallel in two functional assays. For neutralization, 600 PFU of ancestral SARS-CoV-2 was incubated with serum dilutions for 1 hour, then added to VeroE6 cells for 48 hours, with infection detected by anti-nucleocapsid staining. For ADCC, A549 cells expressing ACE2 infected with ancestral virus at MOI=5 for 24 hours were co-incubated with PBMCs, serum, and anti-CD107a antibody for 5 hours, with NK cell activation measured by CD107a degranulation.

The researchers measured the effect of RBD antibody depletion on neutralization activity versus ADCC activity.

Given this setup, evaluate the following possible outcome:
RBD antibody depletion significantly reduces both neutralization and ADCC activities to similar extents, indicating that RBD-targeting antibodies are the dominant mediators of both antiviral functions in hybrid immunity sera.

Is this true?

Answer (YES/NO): NO